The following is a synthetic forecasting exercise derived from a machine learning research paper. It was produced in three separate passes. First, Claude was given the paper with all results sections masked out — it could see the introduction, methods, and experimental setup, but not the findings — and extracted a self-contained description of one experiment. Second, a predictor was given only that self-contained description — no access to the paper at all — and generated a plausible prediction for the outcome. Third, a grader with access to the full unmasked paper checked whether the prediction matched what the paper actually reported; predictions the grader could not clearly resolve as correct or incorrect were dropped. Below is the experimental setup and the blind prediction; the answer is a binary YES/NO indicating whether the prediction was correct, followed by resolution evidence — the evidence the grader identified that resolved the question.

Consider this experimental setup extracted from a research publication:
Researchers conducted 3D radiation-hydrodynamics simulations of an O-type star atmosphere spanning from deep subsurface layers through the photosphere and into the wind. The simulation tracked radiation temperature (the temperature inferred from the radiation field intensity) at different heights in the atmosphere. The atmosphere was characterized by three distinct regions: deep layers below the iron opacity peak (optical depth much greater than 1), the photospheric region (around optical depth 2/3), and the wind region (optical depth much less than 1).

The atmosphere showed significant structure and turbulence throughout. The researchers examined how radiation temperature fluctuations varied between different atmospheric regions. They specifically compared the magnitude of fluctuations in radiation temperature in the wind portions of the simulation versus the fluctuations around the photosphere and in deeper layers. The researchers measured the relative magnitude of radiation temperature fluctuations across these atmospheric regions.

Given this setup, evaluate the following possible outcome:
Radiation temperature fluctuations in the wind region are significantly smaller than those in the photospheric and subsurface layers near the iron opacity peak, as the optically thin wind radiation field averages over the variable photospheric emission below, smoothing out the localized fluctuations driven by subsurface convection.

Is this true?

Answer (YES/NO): YES